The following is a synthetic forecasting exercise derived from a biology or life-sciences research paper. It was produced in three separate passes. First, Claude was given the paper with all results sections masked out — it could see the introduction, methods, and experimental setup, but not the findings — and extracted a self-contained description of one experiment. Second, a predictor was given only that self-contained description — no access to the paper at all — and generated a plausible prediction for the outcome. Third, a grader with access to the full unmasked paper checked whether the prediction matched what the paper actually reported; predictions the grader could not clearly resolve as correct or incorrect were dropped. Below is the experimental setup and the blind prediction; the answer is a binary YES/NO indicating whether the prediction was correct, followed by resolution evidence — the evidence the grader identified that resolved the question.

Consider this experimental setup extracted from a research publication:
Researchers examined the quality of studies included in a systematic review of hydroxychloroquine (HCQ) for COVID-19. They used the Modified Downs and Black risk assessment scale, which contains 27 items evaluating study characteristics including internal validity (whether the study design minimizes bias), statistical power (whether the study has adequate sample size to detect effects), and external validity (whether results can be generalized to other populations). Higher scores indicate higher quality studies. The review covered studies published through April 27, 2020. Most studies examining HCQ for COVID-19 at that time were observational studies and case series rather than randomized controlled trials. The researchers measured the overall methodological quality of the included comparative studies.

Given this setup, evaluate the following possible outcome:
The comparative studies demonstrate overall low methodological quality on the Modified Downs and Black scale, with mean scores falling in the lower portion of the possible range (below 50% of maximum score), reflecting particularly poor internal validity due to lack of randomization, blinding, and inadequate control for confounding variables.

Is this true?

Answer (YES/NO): NO